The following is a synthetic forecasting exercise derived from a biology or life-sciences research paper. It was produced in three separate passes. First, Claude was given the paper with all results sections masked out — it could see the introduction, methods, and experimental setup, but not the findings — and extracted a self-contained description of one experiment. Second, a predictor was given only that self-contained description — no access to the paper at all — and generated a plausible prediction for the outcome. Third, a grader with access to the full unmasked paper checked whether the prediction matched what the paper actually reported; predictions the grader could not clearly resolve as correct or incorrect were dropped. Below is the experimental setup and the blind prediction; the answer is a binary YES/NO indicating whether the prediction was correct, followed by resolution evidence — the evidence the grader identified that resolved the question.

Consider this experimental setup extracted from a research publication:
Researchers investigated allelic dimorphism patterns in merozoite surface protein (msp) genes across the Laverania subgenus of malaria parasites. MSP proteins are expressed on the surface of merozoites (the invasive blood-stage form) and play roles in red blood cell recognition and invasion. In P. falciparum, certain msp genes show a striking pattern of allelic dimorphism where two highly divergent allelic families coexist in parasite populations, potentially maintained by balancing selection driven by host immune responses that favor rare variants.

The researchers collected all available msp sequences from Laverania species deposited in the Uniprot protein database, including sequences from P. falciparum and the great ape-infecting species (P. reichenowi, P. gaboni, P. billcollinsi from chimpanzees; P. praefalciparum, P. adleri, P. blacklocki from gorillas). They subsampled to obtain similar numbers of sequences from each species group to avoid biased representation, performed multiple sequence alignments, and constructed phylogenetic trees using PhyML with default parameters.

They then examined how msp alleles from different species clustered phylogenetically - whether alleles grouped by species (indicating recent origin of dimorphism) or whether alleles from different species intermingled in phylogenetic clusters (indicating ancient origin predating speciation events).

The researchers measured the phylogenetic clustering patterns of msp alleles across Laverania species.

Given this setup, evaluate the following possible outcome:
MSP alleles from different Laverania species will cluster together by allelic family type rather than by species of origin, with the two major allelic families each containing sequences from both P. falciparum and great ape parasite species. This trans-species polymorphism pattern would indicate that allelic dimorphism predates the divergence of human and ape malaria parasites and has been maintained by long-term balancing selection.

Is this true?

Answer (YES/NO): YES